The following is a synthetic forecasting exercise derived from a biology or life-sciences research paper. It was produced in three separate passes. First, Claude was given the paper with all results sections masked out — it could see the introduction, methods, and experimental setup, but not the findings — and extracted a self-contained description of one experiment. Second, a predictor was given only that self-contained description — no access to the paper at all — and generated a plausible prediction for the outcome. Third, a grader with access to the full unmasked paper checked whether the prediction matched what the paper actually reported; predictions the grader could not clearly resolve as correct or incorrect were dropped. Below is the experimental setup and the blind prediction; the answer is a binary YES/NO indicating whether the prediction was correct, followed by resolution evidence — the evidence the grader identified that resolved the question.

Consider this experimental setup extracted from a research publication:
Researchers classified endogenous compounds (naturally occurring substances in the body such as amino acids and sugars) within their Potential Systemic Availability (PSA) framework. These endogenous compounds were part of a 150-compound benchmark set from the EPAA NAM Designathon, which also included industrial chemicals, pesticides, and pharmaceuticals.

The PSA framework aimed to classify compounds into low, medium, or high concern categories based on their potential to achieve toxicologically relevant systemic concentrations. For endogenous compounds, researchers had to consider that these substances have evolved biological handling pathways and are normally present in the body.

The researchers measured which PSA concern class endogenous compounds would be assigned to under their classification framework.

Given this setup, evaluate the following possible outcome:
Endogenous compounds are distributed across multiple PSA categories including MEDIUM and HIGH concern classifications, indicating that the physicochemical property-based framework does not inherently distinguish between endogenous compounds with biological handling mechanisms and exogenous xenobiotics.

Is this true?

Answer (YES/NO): NO